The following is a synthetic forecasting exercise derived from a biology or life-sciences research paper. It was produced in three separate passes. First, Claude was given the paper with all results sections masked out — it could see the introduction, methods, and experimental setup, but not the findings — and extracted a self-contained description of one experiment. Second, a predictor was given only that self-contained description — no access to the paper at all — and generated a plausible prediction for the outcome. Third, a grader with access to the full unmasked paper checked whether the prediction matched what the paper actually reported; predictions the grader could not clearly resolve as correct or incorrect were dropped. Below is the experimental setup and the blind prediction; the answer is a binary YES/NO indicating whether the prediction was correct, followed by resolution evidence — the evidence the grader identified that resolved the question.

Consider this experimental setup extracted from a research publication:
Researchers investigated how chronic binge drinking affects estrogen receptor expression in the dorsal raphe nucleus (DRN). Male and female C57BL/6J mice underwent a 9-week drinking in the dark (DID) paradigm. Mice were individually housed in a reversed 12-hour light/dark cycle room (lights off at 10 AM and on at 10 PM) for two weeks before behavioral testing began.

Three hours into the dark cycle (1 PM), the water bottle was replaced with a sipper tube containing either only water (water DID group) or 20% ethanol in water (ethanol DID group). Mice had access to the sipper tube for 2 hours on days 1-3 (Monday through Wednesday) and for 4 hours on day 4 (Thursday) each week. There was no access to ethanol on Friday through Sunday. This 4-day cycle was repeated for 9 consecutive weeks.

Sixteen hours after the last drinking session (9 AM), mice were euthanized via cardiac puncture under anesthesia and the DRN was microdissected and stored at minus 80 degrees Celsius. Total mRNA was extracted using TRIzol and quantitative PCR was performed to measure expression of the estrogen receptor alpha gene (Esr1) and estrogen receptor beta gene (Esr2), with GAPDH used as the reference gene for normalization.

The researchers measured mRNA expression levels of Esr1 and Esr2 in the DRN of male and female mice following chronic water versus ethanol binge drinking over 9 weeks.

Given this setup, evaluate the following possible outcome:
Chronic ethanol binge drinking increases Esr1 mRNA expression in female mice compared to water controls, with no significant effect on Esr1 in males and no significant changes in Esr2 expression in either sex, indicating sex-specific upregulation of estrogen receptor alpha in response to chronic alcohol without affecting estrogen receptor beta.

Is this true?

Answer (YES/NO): NO